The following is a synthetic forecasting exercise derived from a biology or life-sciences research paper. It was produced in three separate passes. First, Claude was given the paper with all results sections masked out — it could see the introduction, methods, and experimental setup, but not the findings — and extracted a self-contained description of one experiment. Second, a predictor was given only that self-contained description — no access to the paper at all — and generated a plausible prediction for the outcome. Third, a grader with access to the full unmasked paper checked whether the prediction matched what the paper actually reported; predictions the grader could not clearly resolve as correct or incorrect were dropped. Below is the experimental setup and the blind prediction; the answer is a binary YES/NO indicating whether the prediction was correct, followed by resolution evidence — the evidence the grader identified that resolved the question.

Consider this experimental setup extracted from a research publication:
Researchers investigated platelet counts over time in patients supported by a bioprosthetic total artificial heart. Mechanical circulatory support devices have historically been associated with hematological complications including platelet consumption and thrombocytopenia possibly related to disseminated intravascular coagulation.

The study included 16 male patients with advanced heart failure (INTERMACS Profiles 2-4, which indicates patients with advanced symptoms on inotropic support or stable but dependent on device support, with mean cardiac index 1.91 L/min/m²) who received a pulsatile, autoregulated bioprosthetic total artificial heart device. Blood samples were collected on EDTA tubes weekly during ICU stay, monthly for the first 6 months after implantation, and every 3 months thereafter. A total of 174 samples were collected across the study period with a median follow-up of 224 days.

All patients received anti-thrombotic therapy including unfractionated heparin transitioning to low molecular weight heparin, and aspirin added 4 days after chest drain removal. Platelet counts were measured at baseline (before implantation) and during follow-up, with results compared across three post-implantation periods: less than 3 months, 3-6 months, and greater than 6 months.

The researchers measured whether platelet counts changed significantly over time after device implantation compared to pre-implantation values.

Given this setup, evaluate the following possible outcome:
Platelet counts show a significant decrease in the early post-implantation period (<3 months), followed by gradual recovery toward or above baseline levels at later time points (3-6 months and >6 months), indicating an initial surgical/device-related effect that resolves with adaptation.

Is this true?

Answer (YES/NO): NO